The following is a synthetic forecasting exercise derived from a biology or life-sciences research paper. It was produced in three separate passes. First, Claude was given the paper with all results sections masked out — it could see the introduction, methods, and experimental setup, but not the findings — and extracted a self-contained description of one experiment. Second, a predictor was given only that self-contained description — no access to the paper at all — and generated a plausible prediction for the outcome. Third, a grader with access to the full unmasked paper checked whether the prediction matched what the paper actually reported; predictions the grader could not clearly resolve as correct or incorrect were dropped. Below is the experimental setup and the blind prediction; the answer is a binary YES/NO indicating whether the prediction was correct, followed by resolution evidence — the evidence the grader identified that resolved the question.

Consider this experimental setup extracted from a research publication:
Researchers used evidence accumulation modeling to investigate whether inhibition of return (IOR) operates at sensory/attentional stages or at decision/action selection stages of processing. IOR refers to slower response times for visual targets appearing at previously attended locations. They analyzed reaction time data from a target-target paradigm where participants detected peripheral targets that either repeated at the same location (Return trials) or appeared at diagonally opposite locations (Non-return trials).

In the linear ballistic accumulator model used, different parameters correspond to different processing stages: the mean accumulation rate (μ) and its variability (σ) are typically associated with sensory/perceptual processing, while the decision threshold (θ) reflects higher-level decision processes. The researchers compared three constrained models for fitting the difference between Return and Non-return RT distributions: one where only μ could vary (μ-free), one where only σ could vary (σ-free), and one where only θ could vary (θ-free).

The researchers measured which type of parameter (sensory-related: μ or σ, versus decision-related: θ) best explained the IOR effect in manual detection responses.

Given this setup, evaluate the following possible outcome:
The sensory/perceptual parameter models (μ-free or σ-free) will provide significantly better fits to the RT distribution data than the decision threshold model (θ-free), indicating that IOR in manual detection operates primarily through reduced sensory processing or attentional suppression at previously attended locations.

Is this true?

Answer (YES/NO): YES